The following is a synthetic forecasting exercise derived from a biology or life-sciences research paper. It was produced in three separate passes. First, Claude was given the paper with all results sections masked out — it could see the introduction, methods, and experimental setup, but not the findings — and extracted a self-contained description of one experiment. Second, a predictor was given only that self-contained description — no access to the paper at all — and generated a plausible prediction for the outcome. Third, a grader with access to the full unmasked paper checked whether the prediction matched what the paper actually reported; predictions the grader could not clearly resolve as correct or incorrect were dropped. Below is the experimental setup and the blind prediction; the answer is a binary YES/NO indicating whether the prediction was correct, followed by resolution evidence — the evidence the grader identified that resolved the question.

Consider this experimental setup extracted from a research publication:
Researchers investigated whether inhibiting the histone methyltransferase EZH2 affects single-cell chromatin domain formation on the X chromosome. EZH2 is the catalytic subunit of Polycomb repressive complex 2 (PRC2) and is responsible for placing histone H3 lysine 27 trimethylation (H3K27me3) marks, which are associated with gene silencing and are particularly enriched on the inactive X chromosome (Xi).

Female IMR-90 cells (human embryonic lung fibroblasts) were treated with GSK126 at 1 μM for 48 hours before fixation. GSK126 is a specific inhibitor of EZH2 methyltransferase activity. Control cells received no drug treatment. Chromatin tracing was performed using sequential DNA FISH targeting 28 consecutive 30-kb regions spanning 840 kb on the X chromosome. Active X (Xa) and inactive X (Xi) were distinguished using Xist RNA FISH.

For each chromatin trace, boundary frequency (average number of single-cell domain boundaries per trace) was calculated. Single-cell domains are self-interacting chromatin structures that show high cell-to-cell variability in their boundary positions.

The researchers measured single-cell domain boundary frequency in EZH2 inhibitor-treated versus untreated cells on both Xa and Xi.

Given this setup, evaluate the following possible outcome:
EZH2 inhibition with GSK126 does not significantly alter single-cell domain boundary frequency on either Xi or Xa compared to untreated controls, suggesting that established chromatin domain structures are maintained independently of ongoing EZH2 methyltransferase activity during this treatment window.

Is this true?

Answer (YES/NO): YES